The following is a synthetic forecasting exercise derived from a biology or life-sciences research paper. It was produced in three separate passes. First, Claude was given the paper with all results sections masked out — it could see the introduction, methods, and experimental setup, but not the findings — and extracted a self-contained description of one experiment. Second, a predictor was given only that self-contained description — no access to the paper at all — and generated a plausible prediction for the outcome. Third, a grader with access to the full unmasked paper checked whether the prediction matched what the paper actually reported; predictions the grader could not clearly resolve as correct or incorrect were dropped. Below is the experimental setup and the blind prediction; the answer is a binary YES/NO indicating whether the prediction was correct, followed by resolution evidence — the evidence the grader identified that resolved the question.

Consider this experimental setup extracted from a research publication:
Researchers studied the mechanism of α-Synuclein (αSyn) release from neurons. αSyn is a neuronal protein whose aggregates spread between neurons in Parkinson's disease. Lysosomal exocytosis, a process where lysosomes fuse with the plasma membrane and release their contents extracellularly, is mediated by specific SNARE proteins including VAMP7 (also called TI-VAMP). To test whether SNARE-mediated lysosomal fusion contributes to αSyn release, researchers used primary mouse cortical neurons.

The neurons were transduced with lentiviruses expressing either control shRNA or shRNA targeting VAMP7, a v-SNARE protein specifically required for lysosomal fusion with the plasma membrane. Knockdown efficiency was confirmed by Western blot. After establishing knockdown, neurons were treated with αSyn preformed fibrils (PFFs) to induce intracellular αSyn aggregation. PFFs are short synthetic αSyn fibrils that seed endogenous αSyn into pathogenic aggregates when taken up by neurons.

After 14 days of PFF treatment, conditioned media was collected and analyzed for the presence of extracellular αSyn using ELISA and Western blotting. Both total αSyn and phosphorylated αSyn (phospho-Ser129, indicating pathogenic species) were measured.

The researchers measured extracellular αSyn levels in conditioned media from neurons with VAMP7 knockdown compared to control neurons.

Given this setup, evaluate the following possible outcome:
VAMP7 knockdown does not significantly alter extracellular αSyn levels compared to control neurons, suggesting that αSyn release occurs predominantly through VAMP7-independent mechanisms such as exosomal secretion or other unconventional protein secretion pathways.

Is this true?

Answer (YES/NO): NO